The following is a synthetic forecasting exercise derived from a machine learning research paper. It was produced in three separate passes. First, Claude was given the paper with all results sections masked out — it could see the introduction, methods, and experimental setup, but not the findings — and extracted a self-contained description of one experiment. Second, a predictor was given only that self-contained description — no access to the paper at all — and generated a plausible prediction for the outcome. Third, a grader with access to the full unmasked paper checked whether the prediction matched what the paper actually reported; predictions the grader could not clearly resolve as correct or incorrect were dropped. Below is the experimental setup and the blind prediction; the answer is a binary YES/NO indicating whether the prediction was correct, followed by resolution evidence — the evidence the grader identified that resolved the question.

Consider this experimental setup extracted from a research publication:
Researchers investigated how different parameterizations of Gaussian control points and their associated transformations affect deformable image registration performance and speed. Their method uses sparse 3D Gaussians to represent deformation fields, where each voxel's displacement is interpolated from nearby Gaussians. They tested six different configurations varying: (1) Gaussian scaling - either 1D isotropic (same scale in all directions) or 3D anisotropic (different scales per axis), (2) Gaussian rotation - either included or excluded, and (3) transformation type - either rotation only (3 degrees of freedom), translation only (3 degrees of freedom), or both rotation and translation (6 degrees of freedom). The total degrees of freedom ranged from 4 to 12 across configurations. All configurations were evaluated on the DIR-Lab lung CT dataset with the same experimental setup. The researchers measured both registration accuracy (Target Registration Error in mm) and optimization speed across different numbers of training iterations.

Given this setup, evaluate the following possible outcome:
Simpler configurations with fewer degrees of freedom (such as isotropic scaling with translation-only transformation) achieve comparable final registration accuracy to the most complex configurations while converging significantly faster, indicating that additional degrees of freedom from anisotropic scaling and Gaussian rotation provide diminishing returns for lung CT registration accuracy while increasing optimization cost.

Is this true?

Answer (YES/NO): YES